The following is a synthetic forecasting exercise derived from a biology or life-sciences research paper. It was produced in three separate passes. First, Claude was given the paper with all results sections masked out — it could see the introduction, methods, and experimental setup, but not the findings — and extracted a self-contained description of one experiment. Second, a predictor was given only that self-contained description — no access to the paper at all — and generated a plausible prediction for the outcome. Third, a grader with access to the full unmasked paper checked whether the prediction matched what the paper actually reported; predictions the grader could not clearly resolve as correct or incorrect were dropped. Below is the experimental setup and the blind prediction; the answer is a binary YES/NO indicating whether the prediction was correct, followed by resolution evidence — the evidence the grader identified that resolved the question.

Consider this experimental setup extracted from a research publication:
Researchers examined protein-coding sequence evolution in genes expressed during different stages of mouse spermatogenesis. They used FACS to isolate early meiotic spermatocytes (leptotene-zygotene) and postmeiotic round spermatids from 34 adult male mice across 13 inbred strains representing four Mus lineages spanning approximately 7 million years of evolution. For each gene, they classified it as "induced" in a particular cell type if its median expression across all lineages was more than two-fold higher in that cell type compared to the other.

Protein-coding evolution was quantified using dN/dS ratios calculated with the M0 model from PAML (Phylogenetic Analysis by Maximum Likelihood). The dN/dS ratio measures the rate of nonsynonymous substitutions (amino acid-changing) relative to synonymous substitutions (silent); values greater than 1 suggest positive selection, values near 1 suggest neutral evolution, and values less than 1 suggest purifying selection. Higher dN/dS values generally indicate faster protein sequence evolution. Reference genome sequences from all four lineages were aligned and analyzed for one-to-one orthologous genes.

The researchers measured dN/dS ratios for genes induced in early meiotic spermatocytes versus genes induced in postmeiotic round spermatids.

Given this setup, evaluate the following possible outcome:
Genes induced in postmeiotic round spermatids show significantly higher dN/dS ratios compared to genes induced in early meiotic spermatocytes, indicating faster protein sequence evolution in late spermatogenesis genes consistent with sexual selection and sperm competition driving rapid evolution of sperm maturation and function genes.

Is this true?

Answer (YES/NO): YES